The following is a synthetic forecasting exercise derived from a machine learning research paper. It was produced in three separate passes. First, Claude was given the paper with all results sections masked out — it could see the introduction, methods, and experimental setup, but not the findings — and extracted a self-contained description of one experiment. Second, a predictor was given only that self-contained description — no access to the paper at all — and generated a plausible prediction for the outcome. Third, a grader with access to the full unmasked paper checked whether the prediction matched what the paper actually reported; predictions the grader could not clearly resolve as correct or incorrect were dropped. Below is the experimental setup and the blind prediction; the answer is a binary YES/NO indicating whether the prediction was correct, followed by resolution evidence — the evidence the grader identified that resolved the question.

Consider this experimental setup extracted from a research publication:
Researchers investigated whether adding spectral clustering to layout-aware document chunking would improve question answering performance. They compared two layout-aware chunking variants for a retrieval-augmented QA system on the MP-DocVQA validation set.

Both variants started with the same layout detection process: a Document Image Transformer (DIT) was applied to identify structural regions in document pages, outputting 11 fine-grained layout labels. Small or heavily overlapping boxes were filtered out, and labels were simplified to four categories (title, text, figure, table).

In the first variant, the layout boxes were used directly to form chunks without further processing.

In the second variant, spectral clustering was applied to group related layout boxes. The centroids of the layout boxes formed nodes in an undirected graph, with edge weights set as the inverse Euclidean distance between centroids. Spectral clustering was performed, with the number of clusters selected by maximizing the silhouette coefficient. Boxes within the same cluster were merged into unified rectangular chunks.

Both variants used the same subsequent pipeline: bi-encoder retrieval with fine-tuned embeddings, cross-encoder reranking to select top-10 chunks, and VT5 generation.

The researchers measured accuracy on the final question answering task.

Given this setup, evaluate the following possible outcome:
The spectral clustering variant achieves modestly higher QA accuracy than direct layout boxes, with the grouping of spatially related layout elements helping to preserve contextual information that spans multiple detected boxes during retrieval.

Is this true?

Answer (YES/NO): YES